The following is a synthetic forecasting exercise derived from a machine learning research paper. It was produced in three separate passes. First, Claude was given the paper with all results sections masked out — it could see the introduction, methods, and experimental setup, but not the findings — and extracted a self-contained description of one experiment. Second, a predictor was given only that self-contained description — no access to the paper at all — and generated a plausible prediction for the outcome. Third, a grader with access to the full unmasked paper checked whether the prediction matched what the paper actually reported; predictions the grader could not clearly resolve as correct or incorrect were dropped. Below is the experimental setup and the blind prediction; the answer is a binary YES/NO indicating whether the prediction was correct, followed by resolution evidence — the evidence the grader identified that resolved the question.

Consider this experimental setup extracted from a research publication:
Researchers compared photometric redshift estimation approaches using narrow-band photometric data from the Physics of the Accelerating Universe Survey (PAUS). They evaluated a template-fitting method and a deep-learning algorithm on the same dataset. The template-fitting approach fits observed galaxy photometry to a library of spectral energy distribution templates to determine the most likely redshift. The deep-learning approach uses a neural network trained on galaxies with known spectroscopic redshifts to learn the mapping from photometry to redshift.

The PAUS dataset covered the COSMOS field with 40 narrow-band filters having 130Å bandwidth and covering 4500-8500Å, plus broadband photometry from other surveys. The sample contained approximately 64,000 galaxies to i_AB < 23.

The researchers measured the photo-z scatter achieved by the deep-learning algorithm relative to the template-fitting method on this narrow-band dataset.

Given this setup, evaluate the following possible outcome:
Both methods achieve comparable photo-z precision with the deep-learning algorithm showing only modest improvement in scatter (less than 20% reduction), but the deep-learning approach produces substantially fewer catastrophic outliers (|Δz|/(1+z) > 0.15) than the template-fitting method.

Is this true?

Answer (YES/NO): NO